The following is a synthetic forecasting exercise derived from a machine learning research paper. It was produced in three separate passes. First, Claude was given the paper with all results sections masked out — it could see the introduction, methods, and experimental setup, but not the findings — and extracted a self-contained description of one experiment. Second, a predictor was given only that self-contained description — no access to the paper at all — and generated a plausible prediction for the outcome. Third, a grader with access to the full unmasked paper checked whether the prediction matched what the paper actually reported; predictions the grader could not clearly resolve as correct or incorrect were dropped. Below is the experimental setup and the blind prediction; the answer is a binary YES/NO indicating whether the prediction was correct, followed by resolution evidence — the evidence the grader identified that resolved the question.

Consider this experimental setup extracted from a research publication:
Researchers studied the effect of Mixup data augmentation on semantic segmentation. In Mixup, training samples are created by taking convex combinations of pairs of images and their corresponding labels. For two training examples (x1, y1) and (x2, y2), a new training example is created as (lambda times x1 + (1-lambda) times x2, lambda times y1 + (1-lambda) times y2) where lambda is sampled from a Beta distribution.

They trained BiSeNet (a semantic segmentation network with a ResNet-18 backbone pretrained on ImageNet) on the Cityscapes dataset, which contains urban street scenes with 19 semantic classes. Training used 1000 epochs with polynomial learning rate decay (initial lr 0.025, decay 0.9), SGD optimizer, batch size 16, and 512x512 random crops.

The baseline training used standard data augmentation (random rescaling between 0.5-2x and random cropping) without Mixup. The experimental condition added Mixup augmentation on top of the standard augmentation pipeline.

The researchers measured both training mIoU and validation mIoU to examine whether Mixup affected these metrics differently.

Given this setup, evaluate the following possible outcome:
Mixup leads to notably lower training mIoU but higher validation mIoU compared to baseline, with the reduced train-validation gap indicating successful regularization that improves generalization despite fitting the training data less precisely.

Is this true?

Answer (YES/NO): NO